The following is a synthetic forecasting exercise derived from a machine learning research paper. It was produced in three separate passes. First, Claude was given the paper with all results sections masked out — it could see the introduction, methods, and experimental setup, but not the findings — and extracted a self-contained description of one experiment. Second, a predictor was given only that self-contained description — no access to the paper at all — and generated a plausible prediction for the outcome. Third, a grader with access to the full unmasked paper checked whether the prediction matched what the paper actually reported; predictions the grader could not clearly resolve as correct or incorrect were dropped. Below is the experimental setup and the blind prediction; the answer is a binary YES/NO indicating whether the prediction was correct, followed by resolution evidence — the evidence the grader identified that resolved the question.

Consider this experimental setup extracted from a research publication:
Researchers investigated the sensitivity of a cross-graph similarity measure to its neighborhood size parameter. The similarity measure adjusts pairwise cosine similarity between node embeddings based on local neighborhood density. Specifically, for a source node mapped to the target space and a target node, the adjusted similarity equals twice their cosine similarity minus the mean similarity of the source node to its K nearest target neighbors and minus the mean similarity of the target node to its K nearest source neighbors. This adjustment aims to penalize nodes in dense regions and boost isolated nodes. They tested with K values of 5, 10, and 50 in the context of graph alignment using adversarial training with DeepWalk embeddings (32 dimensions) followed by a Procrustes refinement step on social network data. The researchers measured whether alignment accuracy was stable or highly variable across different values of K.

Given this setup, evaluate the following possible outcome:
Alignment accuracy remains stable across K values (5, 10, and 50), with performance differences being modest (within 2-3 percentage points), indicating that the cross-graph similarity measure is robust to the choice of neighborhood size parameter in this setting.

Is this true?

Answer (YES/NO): YES